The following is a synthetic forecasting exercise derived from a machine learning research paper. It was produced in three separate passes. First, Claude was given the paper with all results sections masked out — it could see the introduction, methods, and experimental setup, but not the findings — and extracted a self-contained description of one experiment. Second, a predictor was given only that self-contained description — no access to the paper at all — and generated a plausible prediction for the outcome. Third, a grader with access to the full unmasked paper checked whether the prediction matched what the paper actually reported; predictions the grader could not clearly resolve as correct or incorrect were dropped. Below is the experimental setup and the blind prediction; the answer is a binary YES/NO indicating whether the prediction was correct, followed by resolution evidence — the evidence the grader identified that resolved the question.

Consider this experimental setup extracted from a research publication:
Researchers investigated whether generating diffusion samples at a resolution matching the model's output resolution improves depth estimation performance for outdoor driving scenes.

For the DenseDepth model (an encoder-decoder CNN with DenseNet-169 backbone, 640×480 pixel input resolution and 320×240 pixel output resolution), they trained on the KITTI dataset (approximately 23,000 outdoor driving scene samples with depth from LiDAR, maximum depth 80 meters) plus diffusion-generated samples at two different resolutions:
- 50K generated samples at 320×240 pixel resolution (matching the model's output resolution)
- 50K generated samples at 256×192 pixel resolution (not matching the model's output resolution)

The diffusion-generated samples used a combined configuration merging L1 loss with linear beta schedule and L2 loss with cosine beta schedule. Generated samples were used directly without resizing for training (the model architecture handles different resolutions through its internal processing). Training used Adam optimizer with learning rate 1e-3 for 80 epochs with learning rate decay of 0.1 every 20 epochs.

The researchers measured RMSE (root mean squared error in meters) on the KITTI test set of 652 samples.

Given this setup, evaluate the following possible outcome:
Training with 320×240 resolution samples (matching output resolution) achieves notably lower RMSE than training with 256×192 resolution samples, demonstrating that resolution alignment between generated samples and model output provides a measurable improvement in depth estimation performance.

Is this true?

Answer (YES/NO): YES